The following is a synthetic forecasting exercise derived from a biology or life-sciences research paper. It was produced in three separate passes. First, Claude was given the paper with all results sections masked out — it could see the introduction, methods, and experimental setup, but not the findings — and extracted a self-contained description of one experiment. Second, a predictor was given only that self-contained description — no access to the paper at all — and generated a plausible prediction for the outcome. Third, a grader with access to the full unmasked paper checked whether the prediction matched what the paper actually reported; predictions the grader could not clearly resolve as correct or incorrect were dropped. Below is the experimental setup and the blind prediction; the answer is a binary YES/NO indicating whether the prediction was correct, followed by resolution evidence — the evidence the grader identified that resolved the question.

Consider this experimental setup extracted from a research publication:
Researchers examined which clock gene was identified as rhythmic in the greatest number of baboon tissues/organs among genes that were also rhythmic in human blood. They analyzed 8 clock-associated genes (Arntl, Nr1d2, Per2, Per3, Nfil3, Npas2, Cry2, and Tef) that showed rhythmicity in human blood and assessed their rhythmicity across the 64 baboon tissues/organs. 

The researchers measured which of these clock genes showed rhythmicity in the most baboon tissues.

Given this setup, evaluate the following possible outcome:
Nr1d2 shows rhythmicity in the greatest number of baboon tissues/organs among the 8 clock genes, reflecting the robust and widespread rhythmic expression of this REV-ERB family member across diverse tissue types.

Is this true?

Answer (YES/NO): NO